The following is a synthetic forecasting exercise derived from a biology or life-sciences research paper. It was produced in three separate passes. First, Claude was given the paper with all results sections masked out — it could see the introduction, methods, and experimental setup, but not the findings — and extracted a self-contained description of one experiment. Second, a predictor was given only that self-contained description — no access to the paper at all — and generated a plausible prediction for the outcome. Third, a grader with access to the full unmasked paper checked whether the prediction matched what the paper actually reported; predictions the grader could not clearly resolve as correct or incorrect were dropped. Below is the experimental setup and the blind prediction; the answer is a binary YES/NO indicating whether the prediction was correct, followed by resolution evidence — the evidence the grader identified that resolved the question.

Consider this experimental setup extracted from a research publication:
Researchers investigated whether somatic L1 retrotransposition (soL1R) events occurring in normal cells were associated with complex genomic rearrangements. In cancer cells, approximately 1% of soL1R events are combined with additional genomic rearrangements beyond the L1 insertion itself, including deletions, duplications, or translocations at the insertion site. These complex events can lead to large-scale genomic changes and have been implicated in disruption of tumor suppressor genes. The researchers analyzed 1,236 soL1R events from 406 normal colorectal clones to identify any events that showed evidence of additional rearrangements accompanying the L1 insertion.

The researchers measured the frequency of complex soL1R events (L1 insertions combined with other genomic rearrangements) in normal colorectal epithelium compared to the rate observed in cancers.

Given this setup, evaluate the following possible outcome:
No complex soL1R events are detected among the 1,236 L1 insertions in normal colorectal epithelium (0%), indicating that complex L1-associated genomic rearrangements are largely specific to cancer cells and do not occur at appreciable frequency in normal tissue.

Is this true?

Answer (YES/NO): YES